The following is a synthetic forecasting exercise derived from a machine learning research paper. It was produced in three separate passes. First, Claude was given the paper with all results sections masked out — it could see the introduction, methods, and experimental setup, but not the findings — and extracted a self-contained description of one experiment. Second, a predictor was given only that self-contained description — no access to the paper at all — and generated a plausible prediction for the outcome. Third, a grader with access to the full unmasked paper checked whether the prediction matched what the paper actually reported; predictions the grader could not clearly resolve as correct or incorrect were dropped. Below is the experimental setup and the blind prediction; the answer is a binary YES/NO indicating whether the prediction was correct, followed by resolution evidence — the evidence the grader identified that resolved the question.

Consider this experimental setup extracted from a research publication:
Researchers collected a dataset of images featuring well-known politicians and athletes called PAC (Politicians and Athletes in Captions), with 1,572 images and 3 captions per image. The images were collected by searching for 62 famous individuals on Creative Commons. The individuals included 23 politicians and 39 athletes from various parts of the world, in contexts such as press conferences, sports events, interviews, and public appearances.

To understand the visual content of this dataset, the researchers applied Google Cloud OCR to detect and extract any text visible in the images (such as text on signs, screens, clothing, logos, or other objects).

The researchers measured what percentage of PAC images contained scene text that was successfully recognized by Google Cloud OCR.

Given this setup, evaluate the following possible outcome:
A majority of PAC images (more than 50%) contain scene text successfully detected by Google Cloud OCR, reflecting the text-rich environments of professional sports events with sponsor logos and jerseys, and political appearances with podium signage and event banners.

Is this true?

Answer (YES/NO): YES